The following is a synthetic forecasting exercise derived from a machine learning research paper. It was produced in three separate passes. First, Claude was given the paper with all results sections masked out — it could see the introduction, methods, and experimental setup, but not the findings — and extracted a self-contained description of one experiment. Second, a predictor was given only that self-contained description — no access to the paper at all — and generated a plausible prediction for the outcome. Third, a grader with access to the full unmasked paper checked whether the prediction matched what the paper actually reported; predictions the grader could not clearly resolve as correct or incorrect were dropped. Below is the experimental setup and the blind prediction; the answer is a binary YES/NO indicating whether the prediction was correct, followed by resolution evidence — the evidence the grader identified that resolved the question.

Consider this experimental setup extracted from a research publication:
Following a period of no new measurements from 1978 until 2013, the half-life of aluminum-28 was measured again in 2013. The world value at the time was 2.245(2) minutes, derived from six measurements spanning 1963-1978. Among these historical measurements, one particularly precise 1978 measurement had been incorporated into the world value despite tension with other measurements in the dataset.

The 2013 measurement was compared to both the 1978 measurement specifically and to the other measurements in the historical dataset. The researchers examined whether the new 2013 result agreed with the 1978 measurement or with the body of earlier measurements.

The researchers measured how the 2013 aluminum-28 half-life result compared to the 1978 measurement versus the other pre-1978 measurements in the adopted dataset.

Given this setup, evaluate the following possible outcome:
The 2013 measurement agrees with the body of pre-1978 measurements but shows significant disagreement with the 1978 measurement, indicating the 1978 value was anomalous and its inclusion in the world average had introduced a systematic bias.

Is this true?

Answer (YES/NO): YES